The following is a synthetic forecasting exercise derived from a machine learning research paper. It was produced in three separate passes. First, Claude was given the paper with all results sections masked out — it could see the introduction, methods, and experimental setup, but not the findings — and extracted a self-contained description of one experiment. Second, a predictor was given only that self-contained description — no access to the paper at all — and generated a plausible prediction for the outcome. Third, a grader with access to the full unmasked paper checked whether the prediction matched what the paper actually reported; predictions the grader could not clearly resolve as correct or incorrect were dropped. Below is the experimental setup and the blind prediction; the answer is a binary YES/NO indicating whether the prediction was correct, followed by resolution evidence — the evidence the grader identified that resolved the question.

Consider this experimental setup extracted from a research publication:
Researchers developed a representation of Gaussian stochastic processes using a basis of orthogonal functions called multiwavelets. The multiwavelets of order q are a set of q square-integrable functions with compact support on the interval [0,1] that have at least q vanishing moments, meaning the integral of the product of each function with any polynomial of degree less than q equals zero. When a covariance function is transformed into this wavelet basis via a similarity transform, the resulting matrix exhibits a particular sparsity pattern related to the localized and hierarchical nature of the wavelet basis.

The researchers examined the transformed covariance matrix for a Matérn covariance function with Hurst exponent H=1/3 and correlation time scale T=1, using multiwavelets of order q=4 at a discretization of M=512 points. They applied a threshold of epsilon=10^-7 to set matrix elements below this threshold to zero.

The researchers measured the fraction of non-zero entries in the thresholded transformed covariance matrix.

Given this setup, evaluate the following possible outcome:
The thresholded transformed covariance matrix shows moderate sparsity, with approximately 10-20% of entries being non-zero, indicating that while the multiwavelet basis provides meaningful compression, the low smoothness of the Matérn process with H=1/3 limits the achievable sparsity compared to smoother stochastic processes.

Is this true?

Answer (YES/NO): YES